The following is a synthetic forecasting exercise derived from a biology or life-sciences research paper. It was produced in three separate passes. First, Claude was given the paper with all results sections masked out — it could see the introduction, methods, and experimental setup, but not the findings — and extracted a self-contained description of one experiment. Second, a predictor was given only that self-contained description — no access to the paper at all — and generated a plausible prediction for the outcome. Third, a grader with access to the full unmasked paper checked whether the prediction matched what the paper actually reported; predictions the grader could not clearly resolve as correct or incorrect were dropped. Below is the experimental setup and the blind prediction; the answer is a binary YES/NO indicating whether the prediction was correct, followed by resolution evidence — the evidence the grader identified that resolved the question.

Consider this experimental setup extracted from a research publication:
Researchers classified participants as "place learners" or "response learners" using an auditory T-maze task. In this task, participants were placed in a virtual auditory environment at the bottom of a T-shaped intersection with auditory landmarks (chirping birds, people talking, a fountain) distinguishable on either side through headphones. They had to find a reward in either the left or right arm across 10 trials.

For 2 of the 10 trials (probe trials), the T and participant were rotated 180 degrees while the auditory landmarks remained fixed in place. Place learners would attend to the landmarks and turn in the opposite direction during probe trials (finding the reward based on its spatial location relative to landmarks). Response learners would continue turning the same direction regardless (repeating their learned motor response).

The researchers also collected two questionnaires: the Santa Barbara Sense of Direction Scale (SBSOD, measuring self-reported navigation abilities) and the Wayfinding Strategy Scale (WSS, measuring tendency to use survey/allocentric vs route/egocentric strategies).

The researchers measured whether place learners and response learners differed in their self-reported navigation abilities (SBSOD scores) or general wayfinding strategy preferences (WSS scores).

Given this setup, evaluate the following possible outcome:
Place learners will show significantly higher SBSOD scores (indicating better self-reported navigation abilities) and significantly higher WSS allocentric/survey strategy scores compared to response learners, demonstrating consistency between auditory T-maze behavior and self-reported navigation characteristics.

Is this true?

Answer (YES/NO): NO